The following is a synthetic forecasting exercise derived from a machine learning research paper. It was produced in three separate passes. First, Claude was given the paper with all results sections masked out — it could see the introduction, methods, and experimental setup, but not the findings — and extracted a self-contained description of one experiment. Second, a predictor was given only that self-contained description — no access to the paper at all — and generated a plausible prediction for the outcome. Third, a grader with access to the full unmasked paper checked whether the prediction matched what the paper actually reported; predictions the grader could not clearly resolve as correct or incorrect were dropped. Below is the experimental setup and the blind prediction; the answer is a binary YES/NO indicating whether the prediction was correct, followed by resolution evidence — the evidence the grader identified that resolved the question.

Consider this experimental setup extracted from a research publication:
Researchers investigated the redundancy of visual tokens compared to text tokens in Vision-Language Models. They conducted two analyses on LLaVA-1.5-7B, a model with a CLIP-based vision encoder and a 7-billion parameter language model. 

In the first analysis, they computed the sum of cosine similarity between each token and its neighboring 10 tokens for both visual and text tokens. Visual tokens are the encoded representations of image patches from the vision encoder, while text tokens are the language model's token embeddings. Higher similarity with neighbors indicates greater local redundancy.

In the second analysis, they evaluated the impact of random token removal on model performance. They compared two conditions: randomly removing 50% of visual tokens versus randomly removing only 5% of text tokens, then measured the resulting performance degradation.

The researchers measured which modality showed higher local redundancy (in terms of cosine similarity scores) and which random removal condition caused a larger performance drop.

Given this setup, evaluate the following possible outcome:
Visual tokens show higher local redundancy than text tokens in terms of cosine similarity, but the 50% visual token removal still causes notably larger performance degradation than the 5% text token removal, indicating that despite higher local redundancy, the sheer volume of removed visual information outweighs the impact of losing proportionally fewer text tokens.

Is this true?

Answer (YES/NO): NO